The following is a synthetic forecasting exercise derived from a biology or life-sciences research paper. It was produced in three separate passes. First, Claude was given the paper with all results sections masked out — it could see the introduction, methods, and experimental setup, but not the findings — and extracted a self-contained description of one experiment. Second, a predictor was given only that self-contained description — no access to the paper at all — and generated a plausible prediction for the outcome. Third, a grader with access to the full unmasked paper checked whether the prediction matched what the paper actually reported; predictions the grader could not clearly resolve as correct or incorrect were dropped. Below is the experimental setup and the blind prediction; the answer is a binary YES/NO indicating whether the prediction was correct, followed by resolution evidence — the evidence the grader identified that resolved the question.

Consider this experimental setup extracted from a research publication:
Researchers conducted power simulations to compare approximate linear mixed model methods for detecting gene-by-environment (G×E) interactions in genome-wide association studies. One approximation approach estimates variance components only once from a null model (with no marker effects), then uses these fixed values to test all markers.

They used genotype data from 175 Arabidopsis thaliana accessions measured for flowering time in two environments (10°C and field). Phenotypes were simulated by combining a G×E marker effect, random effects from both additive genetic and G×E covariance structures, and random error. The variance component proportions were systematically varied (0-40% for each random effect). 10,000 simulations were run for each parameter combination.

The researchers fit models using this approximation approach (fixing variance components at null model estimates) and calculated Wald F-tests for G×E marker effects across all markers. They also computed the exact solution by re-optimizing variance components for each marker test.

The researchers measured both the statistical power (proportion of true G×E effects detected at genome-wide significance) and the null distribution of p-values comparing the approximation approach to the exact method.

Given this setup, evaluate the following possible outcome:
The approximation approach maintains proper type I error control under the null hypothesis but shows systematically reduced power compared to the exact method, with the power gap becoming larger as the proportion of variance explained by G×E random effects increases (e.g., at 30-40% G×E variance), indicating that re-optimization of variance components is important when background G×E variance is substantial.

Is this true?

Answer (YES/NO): NO